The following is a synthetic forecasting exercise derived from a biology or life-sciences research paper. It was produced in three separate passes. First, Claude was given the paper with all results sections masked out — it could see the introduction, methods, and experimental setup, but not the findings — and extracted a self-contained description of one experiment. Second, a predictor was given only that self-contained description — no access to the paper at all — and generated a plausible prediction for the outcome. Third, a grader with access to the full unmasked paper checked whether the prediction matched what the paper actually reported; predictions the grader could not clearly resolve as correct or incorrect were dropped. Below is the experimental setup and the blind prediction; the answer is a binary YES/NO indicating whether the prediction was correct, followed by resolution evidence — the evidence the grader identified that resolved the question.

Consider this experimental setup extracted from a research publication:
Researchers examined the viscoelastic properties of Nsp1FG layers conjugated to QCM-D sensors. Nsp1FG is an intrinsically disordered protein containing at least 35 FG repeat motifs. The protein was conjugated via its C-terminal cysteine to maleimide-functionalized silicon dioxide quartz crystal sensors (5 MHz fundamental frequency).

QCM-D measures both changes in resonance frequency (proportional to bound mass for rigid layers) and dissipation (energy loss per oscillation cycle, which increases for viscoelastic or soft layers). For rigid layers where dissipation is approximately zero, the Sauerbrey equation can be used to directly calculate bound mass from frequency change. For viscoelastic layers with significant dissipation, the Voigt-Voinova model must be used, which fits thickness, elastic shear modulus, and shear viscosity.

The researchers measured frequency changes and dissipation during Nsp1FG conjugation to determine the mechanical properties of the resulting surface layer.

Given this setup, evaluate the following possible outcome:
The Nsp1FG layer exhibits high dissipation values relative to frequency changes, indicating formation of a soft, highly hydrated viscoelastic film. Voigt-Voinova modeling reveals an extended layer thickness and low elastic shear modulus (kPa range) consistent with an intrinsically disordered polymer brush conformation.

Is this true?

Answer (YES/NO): YES